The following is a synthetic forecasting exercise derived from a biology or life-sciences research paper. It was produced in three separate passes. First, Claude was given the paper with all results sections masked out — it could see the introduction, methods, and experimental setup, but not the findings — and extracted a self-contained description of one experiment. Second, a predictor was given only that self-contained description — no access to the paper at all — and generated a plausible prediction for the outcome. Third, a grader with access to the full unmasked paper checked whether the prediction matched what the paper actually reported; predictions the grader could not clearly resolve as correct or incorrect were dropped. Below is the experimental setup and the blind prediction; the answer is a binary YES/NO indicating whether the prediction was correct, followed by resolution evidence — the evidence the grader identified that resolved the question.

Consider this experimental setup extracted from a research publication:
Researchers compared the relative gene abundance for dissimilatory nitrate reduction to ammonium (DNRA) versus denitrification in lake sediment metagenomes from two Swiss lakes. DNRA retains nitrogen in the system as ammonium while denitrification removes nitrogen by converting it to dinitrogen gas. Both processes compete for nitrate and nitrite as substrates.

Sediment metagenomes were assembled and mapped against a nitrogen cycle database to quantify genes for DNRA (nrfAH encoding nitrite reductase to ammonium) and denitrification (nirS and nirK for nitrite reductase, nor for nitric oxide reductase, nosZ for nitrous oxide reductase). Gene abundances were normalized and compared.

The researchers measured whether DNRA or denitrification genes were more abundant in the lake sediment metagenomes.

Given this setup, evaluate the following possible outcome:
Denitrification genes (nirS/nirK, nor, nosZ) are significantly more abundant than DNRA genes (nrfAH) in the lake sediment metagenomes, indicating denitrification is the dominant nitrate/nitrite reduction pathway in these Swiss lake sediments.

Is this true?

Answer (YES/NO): NO